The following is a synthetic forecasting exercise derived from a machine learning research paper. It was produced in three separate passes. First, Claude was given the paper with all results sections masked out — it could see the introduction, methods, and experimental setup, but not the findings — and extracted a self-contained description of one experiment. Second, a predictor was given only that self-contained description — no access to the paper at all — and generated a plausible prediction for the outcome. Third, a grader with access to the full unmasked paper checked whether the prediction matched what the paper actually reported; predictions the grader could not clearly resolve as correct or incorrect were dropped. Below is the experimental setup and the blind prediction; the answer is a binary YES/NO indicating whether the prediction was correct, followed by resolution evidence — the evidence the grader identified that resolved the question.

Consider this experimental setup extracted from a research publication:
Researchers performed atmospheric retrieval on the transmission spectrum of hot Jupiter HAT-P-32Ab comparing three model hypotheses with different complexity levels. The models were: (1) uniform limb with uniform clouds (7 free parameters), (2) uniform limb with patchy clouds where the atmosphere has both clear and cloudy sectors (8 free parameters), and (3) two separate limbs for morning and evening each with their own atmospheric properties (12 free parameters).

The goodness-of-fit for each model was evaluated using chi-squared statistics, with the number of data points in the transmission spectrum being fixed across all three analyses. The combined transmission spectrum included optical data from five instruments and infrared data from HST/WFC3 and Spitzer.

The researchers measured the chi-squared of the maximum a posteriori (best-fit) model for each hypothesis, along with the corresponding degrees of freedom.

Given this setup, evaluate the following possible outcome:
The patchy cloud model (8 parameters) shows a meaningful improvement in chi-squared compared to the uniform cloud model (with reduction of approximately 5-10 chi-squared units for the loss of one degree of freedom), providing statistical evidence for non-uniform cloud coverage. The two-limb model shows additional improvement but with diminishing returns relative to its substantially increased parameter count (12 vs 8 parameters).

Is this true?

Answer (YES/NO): NO